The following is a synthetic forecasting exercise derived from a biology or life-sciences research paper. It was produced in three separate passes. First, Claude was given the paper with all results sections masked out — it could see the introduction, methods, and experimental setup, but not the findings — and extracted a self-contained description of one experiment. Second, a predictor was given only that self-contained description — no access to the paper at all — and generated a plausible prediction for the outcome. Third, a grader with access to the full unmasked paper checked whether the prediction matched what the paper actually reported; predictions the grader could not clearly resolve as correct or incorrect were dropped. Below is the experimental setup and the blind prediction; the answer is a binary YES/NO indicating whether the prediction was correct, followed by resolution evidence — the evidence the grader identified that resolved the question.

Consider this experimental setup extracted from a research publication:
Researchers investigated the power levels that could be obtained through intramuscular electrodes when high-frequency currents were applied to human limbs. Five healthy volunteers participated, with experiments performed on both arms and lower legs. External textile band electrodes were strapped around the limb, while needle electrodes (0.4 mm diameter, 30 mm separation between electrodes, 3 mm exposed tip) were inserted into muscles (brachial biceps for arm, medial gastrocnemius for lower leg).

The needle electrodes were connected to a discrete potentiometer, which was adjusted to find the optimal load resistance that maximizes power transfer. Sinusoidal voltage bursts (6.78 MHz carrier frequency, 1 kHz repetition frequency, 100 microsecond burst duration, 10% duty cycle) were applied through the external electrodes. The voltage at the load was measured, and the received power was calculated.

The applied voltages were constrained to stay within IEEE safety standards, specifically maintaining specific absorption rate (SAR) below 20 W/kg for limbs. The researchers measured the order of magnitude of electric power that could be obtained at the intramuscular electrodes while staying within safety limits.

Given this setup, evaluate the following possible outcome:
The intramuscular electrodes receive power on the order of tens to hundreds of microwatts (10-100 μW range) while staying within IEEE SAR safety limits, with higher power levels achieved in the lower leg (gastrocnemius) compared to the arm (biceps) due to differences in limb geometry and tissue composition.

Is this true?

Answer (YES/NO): NO